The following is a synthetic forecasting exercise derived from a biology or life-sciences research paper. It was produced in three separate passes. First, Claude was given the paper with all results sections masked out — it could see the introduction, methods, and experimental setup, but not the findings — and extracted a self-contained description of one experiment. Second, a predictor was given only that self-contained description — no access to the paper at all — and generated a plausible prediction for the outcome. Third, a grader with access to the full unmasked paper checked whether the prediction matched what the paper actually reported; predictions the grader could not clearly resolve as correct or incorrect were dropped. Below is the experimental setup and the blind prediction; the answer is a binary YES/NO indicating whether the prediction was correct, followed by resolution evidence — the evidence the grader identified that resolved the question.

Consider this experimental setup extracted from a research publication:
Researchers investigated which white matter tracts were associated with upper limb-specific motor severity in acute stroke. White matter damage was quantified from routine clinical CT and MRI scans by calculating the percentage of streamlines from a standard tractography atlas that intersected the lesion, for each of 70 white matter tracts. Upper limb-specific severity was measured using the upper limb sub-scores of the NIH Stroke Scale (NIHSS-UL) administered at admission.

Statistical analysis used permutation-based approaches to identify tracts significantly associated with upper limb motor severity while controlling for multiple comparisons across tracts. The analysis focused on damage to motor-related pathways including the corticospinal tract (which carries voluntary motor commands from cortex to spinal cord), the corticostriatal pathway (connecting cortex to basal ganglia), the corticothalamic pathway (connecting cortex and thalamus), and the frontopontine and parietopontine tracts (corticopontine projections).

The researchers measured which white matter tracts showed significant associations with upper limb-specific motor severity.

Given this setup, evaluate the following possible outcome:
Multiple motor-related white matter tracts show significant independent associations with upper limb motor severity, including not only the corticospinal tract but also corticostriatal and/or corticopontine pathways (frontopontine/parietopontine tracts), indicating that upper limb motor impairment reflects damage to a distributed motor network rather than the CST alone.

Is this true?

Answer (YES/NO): YES